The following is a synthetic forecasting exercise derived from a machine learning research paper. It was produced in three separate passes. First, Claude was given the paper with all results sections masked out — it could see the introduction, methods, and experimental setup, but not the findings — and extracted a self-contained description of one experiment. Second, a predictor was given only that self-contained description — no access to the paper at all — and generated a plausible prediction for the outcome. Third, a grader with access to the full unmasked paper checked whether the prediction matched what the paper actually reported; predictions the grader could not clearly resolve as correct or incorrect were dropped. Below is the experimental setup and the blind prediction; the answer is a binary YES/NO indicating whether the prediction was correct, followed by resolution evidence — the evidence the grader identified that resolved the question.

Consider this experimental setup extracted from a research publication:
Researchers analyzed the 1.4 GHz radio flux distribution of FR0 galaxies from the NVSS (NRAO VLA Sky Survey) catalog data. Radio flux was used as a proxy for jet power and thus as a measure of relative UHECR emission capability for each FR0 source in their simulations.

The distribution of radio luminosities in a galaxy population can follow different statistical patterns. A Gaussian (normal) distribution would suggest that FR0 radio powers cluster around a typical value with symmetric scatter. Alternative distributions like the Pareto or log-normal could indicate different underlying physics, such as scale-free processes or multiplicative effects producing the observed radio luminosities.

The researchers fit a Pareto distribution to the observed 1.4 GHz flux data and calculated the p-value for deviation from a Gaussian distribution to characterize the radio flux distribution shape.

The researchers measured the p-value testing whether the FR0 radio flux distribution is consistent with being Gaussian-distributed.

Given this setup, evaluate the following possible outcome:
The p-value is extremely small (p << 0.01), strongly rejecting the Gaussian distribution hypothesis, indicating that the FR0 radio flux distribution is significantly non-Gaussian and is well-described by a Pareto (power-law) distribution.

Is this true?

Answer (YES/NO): YES